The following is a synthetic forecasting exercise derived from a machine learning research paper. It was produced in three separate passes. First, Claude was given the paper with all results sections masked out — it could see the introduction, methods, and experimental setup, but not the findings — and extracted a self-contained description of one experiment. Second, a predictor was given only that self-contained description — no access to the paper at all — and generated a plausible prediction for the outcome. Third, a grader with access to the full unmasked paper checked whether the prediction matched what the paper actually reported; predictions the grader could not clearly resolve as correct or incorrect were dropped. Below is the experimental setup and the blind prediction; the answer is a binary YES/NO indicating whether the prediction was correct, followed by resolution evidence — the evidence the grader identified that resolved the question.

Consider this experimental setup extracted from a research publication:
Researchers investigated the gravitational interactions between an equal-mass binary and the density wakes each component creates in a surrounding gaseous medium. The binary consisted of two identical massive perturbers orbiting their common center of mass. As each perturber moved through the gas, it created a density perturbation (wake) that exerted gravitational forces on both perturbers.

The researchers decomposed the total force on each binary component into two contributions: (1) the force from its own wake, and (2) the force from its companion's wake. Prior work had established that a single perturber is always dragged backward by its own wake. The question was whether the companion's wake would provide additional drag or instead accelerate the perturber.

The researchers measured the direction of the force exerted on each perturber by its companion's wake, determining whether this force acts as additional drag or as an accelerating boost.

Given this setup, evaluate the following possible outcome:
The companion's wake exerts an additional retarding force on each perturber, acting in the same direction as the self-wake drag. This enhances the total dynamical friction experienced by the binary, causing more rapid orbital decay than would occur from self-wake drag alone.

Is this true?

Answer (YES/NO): NO